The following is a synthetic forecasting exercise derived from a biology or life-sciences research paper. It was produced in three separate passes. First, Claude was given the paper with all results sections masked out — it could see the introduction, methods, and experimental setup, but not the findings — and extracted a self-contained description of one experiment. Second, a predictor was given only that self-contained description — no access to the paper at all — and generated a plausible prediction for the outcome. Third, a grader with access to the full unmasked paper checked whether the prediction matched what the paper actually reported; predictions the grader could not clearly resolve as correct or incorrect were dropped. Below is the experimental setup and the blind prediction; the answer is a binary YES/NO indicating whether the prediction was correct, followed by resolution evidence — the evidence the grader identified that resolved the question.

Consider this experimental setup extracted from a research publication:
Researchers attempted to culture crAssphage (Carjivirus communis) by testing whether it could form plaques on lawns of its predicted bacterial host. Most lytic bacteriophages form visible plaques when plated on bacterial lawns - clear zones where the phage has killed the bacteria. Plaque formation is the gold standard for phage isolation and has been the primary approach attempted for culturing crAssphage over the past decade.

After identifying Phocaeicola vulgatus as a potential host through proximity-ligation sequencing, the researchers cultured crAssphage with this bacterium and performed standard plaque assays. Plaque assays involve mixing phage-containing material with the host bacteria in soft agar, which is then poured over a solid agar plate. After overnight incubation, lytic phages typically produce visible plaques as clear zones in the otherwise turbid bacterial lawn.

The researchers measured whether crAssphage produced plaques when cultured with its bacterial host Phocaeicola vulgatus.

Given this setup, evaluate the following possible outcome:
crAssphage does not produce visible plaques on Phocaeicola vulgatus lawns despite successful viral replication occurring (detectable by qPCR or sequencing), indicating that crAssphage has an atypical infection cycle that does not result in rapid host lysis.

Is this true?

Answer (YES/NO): YES